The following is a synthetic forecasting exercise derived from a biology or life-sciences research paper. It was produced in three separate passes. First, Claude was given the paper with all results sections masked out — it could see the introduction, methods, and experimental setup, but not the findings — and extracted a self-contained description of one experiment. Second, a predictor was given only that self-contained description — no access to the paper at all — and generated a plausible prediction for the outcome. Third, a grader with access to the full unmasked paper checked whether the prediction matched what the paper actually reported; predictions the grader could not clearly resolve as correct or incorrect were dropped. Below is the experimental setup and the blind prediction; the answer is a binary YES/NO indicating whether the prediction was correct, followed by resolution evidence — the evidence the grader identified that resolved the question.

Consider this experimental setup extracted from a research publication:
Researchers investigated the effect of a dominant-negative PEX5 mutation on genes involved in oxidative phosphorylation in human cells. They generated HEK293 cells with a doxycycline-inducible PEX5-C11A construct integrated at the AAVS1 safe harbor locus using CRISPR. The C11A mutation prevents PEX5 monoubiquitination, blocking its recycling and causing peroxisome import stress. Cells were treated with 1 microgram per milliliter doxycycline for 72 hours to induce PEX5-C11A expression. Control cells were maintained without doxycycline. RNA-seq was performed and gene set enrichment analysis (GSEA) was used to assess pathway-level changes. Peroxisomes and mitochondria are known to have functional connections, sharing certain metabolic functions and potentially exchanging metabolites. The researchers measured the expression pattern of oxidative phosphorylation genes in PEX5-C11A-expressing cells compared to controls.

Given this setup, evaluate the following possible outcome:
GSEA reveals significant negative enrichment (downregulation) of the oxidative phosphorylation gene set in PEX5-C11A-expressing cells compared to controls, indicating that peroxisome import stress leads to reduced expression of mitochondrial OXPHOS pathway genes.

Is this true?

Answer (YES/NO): YES